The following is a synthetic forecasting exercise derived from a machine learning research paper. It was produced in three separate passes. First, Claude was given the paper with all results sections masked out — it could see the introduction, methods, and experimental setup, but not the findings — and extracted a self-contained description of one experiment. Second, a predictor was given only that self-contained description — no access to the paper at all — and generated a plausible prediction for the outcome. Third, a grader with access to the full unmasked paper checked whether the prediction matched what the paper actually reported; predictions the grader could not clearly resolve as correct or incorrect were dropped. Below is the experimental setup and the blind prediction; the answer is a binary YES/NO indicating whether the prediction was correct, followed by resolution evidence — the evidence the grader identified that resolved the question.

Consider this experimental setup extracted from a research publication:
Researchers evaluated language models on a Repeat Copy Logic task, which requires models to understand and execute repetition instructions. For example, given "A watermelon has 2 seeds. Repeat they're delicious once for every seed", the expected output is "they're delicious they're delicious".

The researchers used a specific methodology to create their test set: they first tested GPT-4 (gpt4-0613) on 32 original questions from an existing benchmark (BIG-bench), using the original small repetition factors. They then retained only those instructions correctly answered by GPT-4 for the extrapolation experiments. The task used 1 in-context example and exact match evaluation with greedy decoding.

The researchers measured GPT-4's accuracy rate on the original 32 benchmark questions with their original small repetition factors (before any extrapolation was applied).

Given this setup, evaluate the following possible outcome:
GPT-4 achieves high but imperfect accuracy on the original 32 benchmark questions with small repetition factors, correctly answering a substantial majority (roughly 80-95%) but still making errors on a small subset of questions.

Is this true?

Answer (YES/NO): NO